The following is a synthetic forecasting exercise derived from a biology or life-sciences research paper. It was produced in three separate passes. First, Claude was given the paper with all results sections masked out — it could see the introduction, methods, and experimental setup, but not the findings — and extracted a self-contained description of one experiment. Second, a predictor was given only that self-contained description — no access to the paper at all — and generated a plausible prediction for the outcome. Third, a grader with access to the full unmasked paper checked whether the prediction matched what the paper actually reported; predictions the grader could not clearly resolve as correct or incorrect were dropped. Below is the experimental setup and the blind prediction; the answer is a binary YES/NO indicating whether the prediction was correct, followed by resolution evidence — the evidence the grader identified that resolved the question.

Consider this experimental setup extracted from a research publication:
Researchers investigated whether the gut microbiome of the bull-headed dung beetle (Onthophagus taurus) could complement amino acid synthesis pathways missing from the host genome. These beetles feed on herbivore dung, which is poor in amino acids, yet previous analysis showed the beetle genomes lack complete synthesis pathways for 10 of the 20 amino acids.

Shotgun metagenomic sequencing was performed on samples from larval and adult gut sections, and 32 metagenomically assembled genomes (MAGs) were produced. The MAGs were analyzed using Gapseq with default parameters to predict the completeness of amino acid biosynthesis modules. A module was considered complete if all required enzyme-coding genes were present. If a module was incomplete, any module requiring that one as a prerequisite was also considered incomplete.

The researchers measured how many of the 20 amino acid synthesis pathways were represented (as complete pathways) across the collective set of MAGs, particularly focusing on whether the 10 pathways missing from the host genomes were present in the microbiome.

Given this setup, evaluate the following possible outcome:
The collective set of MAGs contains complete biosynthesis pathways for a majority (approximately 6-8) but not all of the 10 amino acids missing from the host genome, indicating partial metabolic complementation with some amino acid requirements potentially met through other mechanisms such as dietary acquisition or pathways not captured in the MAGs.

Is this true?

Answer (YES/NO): NO